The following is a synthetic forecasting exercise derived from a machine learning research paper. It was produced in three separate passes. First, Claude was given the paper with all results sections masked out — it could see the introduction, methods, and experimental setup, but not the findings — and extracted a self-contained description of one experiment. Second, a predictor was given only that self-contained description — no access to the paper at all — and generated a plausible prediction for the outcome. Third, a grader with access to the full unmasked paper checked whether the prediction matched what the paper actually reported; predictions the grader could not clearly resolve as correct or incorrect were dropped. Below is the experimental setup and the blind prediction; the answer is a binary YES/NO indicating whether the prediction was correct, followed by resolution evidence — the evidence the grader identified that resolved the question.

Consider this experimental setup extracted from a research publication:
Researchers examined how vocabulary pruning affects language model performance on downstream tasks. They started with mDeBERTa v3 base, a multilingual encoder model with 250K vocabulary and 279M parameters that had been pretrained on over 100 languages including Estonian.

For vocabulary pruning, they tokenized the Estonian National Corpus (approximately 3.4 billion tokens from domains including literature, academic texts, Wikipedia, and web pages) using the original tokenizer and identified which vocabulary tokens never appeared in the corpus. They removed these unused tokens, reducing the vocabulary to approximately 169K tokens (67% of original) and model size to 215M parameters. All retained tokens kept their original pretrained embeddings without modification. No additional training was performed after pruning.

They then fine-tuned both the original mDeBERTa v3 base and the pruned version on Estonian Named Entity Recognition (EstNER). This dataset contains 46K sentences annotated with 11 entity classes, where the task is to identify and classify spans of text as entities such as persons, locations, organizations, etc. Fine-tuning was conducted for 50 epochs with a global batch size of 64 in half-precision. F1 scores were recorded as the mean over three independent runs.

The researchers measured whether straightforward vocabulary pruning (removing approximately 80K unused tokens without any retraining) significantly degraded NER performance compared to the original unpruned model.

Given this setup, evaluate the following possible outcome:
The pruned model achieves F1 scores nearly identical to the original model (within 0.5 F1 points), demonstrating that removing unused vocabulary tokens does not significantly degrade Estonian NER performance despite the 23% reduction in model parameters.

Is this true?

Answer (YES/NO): YES